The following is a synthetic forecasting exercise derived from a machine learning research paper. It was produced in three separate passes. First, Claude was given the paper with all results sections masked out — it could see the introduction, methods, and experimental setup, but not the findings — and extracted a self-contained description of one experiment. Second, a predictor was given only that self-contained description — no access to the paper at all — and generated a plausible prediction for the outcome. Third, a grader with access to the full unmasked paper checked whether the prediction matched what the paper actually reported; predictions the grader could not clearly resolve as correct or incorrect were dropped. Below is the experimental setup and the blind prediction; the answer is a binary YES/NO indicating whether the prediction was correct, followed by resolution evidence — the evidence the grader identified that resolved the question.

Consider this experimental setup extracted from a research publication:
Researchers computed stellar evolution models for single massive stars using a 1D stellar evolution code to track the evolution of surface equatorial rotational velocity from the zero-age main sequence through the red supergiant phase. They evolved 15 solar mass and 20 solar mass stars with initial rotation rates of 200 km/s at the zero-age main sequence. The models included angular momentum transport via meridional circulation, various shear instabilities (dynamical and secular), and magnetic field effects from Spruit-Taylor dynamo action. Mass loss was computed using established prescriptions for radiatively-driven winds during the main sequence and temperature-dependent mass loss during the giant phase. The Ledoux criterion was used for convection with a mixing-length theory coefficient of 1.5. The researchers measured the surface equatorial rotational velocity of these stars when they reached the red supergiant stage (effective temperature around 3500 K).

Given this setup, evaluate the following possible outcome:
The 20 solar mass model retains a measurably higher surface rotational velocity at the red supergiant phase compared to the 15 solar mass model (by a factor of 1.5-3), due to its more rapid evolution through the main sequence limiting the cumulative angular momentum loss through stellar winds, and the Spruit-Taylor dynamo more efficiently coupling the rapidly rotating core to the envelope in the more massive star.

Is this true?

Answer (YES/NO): NO